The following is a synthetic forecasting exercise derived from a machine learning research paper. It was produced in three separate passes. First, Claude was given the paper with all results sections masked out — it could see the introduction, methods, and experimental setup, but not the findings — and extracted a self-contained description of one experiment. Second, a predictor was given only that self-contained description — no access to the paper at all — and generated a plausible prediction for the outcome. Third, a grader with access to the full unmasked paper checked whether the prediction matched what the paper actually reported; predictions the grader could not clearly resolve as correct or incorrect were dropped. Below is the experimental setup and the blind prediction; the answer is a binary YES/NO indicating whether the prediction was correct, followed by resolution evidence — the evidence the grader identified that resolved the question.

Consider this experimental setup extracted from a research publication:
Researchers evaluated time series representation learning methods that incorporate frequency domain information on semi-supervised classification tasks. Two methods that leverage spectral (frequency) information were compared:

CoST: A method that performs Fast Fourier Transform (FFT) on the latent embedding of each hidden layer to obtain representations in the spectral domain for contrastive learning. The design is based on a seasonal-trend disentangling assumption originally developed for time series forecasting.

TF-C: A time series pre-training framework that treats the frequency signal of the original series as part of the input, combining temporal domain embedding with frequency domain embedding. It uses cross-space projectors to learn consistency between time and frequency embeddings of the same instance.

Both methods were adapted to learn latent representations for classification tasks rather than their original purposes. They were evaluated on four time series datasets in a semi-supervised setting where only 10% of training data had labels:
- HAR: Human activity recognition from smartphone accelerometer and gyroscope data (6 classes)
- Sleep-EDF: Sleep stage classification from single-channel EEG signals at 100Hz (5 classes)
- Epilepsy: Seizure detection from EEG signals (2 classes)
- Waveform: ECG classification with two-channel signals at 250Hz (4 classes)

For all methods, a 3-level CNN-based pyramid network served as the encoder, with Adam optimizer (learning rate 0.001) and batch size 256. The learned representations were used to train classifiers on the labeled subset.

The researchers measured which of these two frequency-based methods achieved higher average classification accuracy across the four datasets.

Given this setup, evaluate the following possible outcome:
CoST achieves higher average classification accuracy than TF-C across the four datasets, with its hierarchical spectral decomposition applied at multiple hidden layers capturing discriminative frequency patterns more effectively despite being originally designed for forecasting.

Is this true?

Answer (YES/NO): NO